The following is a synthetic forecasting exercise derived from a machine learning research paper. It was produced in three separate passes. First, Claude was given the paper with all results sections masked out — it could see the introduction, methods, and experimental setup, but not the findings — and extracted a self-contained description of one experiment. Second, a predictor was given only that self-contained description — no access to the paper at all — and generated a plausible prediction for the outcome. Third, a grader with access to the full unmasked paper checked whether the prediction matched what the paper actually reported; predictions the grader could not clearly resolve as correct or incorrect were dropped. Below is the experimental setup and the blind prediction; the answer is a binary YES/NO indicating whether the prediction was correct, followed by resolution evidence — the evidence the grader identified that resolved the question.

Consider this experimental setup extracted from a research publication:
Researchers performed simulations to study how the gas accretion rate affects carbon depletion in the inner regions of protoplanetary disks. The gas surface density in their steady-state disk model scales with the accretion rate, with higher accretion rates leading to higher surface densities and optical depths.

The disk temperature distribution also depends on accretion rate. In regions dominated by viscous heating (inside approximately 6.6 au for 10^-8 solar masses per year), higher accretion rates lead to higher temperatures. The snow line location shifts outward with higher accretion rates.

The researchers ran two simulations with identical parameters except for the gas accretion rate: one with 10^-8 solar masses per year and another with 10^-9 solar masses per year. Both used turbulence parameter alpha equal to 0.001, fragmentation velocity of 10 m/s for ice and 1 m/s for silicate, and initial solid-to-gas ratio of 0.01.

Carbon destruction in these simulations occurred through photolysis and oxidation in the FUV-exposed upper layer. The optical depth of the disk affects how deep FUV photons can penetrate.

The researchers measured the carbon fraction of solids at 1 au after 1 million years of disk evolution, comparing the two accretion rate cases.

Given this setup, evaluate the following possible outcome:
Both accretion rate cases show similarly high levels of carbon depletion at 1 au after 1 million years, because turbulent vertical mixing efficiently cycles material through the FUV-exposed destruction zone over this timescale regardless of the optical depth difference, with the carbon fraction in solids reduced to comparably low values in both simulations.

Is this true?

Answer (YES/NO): NO